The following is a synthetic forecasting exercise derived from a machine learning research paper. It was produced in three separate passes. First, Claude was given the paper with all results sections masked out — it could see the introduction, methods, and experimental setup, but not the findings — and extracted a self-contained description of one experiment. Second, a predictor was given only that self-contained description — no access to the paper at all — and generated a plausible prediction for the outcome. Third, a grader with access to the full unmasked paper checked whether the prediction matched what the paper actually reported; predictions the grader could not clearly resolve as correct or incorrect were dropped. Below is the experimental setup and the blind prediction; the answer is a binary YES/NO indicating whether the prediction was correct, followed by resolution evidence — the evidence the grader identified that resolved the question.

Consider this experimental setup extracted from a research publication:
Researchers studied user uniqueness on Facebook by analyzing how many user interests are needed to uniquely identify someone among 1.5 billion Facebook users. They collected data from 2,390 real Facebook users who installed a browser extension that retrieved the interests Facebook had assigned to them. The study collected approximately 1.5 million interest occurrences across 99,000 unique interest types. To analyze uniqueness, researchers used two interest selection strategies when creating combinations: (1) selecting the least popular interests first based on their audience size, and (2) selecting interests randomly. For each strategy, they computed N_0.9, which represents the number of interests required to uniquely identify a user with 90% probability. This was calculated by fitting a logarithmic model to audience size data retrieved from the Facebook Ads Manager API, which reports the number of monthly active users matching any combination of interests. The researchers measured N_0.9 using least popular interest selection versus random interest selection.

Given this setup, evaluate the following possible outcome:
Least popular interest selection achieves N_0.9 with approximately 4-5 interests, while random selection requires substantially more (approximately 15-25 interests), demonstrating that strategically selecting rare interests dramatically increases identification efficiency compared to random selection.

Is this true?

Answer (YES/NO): YES